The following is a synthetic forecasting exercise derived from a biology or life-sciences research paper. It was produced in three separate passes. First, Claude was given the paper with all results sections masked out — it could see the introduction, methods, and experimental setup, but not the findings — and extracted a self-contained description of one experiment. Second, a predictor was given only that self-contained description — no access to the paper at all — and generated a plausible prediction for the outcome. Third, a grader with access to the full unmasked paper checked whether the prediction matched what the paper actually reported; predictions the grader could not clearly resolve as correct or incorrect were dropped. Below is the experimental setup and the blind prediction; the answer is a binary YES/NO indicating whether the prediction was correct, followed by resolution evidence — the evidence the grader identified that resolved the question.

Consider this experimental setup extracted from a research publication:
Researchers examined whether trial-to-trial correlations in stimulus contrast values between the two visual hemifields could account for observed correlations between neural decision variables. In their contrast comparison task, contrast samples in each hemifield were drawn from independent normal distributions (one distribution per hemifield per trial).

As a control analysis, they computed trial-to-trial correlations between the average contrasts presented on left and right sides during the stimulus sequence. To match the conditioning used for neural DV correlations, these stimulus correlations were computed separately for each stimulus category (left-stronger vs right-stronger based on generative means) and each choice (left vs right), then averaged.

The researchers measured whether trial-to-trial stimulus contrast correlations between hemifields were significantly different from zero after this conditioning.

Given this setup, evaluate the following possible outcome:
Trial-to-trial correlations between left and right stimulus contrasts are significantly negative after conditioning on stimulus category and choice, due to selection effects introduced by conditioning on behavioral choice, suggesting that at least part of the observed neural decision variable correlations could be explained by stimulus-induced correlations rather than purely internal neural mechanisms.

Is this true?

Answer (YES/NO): NO